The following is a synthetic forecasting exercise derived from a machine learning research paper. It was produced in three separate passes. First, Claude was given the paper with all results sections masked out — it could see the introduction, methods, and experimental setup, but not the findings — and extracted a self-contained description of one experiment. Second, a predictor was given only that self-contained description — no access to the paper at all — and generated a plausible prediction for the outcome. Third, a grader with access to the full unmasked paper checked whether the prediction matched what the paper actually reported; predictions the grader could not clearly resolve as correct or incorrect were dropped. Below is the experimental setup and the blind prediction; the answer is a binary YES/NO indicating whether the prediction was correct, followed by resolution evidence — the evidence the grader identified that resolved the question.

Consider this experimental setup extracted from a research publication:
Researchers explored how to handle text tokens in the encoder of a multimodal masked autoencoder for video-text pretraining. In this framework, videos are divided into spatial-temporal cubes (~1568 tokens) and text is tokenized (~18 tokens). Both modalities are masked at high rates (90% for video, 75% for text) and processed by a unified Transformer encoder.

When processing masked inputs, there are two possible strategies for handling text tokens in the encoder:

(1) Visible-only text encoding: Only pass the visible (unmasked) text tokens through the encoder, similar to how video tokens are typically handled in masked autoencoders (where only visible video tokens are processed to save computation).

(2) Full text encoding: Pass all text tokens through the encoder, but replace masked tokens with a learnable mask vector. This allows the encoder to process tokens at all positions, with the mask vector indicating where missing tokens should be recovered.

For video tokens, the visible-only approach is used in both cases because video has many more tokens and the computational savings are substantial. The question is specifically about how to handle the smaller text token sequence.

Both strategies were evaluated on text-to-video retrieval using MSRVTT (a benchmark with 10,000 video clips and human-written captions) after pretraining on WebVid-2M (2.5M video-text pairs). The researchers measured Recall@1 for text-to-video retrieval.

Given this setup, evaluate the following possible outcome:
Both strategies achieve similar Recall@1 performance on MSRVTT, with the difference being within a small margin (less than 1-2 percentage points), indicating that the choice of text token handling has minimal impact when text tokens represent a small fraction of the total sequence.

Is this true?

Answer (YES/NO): NO